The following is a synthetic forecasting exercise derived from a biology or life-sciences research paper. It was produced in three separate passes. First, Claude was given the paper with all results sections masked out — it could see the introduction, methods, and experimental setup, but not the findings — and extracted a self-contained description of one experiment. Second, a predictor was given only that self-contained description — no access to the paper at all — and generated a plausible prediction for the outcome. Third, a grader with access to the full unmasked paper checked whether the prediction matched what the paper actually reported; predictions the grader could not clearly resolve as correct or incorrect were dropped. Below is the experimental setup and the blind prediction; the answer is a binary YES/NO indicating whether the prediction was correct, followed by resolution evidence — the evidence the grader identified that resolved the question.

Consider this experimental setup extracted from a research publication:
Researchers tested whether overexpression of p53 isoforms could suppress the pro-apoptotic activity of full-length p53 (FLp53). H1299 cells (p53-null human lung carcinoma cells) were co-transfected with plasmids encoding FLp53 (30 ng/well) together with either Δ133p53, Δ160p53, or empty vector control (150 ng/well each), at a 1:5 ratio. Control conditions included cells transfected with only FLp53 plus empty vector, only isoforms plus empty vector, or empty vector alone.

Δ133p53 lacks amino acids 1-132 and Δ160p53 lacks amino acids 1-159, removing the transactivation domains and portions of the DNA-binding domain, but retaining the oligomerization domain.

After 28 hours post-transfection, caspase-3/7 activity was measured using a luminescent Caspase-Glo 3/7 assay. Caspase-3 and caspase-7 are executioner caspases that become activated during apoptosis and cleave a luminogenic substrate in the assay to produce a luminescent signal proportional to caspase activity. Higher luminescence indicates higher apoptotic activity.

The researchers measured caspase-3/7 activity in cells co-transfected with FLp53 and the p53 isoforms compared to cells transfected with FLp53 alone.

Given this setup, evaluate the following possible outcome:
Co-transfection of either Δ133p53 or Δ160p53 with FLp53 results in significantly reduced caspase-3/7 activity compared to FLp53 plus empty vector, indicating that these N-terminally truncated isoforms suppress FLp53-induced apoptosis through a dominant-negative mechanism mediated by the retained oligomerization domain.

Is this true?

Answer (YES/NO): NO